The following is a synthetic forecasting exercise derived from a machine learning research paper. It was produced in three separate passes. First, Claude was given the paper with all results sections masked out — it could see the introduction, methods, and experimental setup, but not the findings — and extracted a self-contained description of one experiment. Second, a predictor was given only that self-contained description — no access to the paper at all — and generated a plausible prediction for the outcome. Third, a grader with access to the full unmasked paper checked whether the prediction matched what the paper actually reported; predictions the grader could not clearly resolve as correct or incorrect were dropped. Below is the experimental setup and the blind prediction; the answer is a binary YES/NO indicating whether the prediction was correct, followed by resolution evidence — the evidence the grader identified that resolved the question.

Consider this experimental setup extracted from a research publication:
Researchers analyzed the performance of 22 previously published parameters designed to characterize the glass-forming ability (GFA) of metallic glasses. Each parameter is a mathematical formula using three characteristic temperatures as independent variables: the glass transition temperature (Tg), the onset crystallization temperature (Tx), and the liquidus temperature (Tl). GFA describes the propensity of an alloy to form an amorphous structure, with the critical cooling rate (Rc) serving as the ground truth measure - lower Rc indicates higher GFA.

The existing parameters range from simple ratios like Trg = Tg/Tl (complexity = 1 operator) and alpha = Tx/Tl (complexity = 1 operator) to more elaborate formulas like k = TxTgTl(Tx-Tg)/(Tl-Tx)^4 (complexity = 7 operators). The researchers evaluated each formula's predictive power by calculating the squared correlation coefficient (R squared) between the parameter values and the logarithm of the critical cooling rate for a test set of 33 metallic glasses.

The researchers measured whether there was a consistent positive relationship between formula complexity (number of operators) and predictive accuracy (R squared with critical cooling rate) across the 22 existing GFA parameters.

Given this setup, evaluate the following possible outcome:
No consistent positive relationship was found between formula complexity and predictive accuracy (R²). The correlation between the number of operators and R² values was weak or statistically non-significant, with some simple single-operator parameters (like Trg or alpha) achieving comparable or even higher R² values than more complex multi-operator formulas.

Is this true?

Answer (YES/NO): YES